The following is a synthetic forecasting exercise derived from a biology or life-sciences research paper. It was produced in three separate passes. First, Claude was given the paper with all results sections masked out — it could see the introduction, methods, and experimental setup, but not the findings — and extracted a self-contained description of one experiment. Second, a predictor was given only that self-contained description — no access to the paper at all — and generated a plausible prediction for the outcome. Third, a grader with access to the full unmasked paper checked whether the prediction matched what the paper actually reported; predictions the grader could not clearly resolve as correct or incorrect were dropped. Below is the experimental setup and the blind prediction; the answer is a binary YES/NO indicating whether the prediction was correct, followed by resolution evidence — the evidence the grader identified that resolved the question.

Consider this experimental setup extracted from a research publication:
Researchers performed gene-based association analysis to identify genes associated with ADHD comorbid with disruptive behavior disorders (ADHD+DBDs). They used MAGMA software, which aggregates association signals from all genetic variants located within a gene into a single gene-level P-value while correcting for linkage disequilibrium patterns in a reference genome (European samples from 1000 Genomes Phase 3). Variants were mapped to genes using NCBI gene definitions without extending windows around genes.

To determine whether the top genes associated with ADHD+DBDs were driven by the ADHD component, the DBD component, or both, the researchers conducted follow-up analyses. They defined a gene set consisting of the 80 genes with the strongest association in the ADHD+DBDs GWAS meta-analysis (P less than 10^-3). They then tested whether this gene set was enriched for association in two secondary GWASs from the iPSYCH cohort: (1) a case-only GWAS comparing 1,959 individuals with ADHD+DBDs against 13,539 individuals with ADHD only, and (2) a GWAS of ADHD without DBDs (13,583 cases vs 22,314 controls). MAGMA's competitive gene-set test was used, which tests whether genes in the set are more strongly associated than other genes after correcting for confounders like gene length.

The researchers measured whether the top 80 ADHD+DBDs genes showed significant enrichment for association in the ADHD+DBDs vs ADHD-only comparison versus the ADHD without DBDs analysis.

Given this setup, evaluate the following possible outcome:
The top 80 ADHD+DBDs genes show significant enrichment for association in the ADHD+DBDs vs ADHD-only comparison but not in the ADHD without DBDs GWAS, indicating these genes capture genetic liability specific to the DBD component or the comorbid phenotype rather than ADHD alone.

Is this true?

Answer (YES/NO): NO